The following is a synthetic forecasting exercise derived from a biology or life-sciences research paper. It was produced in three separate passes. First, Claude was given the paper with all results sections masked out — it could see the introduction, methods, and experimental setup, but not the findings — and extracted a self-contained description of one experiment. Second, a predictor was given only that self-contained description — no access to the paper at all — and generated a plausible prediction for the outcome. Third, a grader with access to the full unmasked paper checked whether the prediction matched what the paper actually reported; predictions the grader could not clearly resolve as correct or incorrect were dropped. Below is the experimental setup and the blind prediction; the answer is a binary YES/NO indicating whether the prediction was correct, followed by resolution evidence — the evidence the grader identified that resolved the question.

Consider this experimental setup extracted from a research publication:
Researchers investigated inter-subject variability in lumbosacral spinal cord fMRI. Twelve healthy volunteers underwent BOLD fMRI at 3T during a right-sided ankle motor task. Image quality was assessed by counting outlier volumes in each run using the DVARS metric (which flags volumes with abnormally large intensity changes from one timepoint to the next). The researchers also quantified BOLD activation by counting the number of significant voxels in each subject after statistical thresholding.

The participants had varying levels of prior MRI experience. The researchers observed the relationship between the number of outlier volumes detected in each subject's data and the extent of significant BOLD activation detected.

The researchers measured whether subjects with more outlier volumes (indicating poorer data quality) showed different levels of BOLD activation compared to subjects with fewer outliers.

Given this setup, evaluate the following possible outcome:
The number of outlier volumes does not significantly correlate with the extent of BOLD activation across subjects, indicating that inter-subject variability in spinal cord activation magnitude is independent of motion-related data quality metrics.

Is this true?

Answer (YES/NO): NO